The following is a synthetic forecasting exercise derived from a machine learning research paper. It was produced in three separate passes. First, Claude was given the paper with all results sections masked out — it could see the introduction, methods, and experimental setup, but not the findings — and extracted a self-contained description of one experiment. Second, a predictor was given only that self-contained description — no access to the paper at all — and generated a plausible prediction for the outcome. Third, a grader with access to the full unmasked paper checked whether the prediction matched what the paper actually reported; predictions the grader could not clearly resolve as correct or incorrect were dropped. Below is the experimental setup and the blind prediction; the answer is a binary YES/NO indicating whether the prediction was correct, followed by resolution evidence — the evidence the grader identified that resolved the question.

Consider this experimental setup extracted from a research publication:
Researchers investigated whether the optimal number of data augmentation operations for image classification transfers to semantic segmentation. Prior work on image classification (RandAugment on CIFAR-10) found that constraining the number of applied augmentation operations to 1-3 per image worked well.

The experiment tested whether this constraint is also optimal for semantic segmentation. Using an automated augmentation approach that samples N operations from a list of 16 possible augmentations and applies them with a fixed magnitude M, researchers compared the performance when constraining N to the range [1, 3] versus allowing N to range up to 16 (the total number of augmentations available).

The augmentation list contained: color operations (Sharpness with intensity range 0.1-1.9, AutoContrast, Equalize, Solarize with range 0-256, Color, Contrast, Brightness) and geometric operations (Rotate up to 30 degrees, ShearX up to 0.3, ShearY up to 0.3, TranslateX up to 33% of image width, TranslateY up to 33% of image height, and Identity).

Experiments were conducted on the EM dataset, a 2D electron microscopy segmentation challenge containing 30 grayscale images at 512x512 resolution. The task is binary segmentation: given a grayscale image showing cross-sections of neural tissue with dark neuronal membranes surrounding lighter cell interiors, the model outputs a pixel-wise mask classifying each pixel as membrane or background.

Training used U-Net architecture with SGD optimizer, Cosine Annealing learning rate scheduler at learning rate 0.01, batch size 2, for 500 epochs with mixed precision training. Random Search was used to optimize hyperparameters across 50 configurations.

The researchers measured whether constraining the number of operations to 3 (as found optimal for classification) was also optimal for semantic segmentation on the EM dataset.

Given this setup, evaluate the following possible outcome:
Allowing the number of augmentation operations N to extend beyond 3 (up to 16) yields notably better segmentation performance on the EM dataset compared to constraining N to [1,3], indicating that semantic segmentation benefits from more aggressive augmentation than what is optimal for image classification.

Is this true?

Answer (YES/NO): YES